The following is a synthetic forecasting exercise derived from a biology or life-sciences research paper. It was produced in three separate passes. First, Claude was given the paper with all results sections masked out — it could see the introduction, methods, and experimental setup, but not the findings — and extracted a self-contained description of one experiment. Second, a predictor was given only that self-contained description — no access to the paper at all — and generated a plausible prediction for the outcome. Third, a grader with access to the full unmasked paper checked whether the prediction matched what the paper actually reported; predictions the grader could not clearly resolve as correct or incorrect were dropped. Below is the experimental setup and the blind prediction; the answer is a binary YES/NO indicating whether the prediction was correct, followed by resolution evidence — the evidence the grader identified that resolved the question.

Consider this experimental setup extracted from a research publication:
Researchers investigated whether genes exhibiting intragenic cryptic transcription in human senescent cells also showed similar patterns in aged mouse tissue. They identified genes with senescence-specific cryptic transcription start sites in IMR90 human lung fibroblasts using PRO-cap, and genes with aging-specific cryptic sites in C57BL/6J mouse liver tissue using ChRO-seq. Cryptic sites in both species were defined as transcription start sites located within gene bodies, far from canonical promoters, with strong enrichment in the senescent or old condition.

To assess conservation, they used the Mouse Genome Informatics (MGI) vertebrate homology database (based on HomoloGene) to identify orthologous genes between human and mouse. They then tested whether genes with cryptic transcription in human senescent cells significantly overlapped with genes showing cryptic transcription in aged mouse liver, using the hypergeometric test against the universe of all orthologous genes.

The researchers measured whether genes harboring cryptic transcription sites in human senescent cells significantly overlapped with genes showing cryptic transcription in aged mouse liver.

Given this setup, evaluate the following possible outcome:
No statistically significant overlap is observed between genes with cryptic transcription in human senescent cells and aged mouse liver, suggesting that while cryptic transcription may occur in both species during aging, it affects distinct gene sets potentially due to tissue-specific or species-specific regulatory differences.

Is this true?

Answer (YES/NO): NO